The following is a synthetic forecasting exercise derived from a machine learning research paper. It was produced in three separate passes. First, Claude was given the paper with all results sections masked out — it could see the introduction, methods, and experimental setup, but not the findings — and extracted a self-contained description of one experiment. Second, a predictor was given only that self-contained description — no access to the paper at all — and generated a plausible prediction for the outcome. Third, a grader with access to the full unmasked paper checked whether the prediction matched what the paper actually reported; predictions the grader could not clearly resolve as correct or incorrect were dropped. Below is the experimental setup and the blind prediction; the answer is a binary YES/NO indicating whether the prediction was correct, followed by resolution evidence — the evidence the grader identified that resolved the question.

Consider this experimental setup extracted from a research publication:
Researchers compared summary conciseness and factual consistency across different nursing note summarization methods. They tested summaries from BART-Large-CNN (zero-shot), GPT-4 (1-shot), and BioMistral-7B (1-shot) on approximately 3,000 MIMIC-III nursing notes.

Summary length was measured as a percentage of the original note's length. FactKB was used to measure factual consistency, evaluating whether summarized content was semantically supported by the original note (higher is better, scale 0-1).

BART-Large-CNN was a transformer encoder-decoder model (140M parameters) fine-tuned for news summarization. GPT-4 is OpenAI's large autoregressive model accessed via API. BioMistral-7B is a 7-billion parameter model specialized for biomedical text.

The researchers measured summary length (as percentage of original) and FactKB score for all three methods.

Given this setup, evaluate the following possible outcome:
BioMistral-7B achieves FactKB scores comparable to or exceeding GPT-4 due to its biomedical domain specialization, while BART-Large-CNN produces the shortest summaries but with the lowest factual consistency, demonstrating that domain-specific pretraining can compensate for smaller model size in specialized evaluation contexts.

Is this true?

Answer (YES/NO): NO